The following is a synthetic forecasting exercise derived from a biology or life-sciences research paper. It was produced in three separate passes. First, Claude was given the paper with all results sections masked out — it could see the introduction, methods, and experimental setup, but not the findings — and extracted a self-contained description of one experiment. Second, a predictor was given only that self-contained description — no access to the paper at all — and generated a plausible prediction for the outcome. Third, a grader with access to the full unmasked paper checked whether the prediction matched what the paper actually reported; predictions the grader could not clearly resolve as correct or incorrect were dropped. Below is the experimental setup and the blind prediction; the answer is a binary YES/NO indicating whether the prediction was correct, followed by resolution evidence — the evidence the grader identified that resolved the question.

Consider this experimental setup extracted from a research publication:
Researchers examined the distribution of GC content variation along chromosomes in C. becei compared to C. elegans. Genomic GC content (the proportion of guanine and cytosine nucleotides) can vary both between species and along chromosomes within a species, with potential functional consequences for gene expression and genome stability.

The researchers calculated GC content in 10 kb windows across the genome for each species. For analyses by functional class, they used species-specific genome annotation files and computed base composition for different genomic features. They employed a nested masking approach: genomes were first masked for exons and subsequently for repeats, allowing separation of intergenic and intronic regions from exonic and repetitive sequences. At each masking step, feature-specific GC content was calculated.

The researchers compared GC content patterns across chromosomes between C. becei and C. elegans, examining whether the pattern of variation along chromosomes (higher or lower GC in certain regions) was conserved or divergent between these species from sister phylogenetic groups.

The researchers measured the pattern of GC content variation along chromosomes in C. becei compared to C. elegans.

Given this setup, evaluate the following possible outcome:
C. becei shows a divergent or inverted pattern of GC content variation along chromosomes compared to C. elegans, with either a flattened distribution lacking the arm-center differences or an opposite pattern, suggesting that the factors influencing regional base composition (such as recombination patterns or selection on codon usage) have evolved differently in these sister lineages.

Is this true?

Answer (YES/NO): NO